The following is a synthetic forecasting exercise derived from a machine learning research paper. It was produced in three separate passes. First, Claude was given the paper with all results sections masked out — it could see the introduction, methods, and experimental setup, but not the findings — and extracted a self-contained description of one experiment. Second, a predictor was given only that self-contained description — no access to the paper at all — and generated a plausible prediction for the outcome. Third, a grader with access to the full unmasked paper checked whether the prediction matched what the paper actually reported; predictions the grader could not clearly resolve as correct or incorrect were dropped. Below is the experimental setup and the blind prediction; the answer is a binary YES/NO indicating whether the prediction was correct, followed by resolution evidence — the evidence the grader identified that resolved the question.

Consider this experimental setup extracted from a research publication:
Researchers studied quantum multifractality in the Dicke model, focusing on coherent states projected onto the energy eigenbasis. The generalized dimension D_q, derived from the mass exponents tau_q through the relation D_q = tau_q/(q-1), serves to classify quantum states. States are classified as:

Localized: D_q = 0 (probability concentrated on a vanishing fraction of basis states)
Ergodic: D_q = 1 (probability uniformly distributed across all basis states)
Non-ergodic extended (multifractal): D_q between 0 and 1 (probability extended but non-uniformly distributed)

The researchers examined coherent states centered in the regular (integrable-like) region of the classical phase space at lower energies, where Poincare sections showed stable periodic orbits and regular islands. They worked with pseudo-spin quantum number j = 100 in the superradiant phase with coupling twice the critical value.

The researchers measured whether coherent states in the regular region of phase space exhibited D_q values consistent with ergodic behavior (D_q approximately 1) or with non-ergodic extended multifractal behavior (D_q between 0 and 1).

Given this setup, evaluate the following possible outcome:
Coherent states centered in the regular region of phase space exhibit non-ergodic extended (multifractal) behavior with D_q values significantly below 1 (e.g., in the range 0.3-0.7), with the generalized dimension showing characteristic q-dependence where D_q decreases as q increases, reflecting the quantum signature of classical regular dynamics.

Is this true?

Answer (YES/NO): YES